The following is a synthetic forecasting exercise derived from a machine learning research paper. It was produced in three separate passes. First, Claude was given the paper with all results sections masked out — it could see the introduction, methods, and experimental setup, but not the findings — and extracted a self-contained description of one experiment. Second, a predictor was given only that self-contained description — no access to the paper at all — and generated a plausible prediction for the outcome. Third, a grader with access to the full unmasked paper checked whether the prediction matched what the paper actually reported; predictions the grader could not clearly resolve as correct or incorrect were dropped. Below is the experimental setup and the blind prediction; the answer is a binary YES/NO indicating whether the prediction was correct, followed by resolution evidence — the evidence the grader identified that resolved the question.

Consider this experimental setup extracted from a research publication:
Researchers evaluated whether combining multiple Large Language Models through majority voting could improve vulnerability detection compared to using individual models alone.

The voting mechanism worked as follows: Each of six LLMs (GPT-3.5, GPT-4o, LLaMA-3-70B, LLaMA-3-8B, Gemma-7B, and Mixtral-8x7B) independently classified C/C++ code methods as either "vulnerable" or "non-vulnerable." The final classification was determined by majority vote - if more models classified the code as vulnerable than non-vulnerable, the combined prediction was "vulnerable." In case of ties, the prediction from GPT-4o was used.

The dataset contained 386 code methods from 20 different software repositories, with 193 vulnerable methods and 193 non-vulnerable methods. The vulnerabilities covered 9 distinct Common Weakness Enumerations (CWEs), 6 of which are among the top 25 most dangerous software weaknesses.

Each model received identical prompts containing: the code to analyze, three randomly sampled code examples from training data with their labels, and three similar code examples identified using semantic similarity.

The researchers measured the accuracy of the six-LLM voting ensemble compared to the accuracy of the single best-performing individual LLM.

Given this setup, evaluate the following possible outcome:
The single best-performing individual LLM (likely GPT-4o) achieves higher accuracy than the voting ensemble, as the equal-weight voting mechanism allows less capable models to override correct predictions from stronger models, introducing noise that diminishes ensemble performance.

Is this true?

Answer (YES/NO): NO